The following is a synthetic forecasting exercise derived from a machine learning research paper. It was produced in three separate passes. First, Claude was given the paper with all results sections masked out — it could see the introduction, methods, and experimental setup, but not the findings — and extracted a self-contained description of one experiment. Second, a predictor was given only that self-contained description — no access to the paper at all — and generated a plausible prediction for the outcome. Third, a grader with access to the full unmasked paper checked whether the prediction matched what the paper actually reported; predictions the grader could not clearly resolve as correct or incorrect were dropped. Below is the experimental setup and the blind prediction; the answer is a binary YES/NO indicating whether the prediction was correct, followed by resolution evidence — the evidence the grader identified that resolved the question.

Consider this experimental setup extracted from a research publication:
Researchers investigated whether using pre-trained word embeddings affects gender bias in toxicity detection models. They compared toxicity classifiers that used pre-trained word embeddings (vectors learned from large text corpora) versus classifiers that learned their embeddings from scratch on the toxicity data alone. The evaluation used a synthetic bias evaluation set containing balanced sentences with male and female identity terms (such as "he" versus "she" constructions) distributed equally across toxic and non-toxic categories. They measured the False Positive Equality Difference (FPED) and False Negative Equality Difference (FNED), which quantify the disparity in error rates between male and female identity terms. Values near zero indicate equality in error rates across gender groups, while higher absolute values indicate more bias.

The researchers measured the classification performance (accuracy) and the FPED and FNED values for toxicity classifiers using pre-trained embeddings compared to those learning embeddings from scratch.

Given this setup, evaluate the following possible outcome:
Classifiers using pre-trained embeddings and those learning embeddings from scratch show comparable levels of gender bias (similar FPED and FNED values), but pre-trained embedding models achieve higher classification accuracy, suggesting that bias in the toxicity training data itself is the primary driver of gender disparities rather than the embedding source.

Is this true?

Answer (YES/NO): NO